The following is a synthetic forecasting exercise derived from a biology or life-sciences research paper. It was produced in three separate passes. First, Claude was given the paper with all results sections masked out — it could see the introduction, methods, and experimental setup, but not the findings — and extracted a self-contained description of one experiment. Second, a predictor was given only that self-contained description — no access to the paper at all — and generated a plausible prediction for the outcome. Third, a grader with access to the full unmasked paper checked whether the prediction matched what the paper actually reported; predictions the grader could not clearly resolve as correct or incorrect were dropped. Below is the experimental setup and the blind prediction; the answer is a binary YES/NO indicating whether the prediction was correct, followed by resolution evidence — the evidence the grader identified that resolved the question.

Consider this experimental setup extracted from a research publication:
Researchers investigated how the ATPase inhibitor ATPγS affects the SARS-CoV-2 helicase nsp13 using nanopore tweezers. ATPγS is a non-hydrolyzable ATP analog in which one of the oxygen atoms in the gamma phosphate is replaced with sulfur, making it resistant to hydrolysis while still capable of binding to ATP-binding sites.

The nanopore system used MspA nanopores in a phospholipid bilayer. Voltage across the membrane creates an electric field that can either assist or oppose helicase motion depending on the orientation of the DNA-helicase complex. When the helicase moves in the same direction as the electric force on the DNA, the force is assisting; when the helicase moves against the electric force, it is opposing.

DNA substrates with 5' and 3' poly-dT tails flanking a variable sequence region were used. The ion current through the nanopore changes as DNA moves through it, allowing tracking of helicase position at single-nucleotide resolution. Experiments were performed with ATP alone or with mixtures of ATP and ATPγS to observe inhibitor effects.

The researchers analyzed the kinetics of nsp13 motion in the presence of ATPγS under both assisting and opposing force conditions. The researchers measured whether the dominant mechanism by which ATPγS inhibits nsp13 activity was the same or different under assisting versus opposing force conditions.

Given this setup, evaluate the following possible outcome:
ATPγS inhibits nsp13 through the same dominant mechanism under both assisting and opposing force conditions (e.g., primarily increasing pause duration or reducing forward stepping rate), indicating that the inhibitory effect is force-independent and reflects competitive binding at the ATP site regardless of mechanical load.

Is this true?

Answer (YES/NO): NO